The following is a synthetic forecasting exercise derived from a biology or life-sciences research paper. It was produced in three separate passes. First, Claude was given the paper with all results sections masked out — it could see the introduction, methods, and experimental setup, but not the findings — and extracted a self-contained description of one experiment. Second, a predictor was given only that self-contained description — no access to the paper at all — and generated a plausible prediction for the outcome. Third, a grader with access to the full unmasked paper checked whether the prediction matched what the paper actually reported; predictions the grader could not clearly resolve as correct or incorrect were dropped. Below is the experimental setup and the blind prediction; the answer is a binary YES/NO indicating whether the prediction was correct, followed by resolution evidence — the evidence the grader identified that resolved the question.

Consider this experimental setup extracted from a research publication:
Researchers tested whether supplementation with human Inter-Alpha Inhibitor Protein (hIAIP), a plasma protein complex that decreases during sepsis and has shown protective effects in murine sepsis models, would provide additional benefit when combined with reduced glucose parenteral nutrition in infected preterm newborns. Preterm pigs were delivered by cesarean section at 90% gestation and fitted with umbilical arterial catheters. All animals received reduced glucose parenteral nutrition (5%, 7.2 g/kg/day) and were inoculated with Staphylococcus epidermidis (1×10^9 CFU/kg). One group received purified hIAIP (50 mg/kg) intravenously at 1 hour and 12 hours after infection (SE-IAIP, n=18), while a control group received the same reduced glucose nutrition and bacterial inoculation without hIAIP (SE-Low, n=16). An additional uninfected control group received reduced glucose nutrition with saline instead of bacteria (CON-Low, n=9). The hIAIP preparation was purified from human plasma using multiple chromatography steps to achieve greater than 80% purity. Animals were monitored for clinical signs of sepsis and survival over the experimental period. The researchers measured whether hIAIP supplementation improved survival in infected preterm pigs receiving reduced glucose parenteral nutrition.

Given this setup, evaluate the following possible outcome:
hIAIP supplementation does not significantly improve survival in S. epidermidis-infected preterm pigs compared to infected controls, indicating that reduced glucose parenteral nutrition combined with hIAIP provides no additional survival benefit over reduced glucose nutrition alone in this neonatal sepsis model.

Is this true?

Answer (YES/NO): NO